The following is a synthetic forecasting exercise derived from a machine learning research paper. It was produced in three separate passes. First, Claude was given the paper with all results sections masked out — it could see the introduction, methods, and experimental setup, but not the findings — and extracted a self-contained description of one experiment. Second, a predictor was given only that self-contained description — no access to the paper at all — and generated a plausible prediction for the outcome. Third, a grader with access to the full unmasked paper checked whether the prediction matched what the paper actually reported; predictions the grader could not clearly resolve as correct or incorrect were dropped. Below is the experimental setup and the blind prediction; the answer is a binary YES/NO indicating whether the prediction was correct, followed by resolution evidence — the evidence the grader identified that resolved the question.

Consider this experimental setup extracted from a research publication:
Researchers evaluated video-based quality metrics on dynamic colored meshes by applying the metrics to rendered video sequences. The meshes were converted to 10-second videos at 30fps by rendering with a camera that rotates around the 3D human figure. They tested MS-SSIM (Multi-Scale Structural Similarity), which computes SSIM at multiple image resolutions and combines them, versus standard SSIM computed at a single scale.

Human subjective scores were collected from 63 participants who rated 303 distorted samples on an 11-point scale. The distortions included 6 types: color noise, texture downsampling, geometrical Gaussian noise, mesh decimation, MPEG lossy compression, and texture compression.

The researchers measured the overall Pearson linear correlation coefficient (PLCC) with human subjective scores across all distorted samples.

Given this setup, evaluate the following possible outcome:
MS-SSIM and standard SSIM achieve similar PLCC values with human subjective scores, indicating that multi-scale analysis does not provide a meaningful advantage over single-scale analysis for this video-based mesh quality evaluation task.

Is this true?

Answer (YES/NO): NO